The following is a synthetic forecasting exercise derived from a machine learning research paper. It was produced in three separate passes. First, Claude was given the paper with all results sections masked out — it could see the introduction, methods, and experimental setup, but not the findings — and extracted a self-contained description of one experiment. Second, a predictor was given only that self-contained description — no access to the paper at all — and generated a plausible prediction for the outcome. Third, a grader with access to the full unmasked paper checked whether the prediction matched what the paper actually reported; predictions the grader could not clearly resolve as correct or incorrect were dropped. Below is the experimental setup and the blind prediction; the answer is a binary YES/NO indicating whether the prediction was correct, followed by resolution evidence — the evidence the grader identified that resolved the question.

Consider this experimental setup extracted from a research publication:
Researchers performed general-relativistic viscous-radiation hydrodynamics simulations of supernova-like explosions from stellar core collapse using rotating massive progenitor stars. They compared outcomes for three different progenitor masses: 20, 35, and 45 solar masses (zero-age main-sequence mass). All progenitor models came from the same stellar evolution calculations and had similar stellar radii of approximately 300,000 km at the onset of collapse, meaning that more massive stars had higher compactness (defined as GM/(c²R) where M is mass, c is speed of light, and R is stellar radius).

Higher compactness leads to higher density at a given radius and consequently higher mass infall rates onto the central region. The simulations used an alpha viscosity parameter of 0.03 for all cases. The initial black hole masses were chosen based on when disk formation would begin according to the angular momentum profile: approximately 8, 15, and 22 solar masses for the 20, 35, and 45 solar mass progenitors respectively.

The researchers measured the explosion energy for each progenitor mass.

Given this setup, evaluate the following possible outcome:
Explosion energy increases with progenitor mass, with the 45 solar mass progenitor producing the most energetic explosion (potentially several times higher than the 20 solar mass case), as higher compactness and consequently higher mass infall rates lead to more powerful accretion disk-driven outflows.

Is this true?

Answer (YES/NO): YES